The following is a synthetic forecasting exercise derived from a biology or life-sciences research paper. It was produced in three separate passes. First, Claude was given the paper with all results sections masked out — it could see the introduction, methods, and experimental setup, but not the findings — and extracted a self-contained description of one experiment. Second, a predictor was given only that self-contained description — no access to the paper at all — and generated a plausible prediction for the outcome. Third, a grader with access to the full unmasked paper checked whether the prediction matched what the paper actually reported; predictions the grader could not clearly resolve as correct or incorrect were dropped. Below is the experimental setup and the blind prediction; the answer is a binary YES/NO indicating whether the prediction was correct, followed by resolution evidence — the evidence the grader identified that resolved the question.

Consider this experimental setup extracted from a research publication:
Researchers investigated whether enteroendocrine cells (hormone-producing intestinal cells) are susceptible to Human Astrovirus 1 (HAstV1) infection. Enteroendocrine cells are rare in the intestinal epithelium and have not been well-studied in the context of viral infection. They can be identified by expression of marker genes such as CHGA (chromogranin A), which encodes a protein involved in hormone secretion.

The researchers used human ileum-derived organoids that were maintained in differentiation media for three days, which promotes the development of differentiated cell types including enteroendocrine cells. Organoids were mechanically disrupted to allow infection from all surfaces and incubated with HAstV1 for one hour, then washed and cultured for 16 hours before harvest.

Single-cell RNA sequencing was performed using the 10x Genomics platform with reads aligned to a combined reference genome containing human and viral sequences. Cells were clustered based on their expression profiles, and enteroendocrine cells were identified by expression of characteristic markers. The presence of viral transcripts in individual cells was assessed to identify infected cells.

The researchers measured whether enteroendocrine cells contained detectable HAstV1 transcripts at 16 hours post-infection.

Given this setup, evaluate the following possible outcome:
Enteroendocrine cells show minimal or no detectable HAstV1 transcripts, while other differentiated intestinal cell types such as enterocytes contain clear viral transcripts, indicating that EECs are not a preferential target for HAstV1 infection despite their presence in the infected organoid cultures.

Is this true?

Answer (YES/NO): NO